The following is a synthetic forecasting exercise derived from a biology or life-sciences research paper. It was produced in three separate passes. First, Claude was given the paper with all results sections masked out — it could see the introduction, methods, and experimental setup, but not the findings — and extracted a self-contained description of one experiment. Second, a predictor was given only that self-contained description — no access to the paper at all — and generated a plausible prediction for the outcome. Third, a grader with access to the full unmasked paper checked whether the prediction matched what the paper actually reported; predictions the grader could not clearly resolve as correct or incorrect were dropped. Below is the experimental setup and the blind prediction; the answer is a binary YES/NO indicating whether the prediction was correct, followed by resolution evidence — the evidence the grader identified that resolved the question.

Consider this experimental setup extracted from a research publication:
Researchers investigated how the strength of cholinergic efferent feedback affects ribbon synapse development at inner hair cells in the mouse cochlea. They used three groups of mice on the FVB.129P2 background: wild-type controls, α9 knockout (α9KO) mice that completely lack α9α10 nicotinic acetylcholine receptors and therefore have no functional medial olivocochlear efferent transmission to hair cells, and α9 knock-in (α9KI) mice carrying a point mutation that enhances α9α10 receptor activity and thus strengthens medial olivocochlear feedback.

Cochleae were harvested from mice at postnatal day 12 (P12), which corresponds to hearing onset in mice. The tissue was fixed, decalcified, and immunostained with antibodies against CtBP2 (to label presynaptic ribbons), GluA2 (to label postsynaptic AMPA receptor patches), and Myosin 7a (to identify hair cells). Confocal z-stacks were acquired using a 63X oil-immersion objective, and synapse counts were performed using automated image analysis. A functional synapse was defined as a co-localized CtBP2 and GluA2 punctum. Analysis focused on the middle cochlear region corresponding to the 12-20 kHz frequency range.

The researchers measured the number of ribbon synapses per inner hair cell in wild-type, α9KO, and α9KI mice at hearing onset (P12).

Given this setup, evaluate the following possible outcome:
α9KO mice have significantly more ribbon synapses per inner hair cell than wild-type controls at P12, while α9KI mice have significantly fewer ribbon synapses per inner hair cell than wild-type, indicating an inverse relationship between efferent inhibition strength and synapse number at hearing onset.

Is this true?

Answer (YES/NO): NO